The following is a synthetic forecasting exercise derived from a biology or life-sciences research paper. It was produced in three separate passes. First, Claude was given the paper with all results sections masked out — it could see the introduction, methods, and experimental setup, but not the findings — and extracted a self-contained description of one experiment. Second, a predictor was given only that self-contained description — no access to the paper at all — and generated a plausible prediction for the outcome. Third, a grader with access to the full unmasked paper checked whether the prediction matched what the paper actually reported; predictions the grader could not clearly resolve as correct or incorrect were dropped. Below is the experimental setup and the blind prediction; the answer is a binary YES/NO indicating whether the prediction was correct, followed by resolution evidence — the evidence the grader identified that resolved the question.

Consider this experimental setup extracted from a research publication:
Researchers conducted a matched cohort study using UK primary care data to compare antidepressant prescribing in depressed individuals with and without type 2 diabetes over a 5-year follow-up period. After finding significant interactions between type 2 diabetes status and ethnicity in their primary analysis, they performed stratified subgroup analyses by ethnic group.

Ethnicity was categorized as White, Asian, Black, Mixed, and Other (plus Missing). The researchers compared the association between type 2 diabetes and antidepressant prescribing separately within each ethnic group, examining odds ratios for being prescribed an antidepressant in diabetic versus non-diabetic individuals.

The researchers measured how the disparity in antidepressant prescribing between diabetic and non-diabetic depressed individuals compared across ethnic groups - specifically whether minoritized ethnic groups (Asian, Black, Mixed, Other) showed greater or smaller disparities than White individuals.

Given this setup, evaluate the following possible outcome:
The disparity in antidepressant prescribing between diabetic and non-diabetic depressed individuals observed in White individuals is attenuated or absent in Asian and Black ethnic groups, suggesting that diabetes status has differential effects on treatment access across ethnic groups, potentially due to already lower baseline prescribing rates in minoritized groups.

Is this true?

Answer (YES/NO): NO